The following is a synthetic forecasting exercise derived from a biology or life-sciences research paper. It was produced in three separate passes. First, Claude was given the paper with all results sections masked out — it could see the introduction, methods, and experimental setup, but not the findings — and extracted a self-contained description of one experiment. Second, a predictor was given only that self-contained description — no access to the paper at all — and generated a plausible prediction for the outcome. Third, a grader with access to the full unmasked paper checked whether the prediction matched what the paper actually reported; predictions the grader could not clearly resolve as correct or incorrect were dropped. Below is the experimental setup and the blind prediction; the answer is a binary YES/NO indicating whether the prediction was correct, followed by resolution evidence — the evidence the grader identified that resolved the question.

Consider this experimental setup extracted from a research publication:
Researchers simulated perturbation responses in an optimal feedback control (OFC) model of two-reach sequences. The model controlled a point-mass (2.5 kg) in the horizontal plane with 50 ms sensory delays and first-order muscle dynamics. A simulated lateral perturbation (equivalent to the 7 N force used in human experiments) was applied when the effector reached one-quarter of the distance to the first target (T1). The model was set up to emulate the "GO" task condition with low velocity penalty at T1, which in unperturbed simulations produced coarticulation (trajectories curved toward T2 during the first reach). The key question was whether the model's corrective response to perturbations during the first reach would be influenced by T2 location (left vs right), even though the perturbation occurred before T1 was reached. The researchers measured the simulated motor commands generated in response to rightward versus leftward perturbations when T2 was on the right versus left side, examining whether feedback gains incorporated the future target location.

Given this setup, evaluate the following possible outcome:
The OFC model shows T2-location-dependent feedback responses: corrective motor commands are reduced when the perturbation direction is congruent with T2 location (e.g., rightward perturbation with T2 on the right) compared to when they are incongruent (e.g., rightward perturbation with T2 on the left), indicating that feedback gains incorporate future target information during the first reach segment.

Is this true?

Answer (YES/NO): NO